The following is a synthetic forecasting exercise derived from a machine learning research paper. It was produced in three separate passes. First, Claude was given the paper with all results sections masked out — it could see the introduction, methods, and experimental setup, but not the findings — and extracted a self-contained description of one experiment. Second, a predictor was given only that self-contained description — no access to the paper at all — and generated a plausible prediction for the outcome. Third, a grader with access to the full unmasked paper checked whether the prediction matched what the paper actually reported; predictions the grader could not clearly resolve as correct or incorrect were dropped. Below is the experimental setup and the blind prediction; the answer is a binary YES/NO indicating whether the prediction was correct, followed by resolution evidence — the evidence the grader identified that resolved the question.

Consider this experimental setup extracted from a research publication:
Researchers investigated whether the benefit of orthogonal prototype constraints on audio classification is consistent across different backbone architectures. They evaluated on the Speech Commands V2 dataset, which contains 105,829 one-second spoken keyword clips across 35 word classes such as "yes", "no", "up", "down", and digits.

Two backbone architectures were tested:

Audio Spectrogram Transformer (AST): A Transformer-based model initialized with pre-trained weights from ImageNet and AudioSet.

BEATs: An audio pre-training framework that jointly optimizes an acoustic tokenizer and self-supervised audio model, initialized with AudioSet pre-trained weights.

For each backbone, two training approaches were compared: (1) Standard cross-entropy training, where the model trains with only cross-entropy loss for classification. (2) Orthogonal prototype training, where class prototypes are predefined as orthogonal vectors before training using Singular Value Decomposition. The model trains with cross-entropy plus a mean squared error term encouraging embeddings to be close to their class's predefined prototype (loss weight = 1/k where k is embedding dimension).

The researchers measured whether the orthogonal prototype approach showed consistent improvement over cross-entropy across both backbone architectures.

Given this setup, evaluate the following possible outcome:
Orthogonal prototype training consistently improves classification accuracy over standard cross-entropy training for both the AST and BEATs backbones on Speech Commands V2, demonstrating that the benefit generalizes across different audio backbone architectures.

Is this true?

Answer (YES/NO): NO